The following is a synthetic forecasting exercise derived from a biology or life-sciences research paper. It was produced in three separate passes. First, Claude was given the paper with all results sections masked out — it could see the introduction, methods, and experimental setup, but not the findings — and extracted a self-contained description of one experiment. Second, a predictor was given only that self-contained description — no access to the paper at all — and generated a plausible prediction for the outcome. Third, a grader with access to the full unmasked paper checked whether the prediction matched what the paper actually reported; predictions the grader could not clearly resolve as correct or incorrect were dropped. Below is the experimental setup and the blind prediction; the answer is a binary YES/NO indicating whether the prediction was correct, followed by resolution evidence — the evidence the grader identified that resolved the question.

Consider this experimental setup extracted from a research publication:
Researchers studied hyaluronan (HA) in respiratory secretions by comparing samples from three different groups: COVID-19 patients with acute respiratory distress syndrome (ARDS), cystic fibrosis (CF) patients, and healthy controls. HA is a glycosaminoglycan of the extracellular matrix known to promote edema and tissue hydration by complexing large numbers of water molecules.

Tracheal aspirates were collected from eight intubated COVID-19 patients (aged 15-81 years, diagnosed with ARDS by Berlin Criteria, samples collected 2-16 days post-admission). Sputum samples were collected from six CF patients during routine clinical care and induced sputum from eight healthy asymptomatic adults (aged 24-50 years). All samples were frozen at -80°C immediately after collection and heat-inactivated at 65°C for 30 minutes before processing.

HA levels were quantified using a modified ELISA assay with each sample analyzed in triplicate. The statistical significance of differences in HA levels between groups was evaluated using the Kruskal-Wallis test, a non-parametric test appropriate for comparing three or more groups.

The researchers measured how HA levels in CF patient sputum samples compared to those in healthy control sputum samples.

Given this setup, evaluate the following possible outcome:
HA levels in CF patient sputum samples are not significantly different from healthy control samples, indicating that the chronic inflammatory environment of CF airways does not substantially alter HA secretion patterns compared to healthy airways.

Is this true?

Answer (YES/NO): NO